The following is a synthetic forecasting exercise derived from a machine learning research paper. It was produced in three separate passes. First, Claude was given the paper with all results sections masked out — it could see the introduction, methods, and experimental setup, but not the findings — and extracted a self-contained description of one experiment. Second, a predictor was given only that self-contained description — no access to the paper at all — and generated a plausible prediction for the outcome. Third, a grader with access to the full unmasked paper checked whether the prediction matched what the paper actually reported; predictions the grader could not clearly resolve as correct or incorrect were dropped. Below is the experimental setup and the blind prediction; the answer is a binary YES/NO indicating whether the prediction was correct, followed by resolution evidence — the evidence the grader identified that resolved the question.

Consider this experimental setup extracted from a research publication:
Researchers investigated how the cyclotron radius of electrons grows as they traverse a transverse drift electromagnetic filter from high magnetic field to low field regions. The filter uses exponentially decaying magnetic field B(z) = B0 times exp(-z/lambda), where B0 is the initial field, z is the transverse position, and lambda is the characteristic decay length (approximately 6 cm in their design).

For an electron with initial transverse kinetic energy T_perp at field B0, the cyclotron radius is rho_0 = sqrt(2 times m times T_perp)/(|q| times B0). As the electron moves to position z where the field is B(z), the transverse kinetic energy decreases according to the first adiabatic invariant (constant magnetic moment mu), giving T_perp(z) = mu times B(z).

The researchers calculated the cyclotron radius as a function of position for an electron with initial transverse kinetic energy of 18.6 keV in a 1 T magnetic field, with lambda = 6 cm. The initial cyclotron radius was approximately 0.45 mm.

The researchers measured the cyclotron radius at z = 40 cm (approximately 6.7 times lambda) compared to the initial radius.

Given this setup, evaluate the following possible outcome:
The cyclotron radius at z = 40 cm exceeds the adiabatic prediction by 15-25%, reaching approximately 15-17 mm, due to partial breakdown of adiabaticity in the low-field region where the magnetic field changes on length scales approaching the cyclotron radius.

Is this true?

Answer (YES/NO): NO